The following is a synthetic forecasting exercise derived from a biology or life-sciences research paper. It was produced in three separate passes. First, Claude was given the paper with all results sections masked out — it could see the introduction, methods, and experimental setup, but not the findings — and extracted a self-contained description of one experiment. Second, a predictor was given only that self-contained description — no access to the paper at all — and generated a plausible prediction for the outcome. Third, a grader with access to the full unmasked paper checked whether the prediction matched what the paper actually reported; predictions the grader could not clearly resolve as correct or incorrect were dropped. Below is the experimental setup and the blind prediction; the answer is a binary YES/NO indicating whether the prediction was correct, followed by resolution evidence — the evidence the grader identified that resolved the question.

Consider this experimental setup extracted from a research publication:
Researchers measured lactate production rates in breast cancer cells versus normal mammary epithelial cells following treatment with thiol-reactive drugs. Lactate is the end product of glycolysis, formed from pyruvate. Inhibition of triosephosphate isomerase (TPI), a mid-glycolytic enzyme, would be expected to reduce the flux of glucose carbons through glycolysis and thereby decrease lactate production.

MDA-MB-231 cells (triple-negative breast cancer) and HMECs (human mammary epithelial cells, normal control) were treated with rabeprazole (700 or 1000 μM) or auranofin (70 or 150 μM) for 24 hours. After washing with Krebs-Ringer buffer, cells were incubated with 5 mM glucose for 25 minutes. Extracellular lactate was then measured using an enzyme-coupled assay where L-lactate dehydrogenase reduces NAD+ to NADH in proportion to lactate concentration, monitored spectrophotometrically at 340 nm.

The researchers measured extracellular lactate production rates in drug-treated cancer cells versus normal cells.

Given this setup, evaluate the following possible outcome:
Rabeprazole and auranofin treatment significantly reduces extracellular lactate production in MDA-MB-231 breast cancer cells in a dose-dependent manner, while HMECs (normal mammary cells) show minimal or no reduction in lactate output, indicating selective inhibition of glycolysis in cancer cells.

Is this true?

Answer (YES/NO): YES